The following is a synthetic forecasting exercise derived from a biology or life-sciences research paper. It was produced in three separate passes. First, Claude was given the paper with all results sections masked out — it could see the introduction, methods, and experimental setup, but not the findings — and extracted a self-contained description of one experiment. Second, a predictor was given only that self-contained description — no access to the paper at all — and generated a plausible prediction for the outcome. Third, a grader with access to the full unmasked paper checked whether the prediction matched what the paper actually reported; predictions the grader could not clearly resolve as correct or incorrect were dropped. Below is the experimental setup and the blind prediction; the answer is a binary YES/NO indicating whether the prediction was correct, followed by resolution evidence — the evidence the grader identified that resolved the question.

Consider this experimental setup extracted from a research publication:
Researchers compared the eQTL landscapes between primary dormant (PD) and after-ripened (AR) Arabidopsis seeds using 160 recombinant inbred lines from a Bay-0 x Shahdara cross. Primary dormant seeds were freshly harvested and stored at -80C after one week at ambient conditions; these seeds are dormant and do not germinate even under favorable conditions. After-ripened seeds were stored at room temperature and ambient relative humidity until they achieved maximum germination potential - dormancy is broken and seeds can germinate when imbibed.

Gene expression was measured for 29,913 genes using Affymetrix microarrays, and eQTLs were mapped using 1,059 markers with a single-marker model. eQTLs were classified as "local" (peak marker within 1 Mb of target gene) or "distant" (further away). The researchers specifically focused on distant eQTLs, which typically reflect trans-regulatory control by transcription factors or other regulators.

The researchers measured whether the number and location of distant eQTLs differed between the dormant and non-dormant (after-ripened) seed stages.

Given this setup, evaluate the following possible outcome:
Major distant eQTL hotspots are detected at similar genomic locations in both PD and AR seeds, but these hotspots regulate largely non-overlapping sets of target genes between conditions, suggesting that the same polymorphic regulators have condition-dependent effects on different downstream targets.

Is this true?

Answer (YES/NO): NO